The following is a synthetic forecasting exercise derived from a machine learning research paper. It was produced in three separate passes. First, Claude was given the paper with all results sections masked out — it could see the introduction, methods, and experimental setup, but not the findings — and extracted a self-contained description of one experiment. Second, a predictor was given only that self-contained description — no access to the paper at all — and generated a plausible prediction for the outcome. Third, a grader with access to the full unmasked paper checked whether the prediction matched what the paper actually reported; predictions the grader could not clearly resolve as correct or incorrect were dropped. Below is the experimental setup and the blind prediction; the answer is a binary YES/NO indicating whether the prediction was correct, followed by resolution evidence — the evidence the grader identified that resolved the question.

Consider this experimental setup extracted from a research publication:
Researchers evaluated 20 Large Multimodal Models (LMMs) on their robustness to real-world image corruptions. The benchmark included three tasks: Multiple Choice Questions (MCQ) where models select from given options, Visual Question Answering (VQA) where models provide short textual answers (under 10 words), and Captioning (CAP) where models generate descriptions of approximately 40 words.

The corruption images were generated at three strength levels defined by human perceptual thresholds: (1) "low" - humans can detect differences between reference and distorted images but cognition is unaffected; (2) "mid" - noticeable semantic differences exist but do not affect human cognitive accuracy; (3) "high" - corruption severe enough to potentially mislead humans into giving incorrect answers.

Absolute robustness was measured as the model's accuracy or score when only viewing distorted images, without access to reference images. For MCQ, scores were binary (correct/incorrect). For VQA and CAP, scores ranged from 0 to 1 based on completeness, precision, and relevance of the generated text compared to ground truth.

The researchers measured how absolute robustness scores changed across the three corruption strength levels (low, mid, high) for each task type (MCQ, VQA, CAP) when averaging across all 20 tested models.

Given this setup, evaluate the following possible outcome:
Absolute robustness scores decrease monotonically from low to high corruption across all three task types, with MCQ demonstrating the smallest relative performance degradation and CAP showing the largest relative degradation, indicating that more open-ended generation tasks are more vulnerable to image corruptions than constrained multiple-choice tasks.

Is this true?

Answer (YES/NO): NO